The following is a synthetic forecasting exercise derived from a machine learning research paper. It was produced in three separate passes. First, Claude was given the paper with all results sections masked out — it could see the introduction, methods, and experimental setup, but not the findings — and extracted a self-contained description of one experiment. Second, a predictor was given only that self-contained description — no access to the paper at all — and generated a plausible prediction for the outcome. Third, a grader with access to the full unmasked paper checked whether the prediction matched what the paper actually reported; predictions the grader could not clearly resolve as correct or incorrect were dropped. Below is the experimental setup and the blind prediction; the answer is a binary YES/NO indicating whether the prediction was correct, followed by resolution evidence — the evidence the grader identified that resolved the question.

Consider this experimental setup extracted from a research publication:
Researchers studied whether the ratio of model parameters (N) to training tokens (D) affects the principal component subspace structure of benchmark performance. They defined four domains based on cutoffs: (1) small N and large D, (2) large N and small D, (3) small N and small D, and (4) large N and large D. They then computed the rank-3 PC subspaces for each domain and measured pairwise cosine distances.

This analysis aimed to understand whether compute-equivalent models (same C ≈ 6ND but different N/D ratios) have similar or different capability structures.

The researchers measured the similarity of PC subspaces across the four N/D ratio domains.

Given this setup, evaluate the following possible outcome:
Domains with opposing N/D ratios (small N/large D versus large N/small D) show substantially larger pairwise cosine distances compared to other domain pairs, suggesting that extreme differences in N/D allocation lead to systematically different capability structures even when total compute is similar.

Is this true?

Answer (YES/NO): NO